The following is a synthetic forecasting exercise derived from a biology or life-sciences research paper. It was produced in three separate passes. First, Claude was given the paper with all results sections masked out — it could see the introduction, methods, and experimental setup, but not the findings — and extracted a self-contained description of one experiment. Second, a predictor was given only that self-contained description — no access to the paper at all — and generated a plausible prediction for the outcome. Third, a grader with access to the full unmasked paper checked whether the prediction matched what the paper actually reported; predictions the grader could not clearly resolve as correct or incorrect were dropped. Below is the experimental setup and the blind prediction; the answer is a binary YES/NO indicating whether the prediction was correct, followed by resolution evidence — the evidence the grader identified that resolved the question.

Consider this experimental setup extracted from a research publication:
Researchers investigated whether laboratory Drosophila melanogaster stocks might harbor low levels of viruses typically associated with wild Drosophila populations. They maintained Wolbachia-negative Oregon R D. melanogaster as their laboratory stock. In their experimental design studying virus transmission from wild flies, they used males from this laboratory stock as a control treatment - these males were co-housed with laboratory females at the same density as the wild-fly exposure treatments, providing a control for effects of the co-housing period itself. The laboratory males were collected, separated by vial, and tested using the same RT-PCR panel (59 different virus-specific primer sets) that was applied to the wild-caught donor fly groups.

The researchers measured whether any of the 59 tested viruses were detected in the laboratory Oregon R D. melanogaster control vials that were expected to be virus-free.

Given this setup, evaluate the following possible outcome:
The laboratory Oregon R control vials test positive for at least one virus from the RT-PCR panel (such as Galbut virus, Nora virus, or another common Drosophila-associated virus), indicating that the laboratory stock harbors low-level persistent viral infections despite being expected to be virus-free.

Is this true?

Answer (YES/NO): YES